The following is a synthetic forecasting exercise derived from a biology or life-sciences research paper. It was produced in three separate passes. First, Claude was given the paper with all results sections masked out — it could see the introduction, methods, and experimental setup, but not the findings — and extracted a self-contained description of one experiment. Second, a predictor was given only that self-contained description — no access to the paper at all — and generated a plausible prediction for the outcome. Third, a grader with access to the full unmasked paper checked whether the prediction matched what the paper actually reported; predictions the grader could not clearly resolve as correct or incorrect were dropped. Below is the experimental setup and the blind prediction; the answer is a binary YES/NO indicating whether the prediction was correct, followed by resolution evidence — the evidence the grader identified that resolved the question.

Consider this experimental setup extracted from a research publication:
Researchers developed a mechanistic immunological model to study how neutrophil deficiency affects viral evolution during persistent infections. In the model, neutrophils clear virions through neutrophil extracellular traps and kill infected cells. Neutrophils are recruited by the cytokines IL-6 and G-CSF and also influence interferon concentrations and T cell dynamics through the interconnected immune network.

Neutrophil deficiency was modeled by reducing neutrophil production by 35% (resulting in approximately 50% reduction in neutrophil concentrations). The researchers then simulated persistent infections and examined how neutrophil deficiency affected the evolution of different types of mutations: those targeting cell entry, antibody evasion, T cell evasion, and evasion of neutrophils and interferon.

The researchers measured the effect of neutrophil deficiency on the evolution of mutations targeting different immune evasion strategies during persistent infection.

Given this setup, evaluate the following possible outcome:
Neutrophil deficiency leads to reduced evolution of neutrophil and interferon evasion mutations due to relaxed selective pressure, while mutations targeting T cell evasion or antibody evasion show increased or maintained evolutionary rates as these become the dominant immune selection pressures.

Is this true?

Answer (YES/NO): YES